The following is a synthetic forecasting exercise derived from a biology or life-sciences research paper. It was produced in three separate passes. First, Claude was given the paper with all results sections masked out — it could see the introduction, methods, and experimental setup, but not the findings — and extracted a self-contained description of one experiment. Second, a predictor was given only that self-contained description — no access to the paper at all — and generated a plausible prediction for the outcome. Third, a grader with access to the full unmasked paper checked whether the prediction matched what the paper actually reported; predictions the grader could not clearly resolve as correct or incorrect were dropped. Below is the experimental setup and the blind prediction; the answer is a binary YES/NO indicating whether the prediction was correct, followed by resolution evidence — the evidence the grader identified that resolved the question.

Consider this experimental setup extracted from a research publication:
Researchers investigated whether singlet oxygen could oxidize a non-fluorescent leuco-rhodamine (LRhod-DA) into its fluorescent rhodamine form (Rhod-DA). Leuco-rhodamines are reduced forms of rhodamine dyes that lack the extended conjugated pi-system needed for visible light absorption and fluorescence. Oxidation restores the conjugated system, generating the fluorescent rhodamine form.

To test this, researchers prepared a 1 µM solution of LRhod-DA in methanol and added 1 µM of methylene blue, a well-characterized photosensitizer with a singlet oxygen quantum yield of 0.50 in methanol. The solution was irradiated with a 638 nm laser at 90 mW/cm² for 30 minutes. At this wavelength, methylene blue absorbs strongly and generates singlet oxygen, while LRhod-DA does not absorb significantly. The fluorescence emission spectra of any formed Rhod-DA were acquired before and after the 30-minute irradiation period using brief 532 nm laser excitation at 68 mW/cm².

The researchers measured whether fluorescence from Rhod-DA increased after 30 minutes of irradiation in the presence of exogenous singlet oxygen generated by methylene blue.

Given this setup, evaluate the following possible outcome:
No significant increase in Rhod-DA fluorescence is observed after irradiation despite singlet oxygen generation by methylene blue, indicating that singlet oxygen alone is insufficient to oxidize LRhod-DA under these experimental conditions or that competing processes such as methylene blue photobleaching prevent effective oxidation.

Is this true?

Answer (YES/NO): NO